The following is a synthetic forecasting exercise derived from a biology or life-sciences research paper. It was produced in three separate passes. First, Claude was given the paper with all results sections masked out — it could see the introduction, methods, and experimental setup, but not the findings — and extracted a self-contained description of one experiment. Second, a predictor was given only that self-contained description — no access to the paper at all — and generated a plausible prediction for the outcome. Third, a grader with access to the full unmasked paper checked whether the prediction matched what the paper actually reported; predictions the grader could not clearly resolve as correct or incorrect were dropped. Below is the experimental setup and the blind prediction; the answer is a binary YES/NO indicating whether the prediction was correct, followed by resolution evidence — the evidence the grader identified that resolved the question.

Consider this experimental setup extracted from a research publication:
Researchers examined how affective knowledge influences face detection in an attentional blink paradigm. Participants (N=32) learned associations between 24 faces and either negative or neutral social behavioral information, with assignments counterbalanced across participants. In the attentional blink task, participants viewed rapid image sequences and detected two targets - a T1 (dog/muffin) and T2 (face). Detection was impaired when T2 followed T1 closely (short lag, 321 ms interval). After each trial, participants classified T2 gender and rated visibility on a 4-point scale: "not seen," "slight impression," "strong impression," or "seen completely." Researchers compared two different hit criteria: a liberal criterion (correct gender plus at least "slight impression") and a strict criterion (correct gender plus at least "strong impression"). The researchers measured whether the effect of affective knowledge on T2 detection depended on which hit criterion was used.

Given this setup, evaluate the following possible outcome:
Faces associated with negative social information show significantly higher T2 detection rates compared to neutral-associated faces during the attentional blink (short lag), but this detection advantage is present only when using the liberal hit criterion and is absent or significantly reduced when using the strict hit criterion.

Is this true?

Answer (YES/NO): NO